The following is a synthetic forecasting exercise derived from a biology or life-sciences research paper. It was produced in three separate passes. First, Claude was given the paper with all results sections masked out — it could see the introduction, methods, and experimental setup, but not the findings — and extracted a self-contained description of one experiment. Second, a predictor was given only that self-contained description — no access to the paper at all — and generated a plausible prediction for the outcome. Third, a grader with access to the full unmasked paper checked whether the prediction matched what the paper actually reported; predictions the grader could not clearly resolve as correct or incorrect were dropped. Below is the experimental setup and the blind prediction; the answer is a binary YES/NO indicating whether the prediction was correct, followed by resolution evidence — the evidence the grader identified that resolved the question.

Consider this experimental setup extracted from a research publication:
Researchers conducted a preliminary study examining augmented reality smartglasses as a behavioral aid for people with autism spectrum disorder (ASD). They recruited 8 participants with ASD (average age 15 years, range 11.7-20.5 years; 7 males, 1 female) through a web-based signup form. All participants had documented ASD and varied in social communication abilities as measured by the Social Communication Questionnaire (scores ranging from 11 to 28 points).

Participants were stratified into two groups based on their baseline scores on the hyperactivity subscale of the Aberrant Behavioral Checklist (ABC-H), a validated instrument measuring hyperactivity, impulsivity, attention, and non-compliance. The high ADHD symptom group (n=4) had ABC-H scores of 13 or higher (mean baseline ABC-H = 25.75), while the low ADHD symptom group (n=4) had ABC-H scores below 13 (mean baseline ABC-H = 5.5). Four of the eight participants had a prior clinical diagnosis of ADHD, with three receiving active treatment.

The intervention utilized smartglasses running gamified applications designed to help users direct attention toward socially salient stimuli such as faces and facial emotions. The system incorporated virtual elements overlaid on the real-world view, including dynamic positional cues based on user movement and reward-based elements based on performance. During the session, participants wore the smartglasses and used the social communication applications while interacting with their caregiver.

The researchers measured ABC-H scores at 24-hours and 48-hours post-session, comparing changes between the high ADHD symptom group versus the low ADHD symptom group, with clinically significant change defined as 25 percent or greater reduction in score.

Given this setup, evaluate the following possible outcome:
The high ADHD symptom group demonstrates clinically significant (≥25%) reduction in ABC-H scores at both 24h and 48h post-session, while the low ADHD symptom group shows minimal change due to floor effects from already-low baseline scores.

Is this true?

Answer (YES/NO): NO